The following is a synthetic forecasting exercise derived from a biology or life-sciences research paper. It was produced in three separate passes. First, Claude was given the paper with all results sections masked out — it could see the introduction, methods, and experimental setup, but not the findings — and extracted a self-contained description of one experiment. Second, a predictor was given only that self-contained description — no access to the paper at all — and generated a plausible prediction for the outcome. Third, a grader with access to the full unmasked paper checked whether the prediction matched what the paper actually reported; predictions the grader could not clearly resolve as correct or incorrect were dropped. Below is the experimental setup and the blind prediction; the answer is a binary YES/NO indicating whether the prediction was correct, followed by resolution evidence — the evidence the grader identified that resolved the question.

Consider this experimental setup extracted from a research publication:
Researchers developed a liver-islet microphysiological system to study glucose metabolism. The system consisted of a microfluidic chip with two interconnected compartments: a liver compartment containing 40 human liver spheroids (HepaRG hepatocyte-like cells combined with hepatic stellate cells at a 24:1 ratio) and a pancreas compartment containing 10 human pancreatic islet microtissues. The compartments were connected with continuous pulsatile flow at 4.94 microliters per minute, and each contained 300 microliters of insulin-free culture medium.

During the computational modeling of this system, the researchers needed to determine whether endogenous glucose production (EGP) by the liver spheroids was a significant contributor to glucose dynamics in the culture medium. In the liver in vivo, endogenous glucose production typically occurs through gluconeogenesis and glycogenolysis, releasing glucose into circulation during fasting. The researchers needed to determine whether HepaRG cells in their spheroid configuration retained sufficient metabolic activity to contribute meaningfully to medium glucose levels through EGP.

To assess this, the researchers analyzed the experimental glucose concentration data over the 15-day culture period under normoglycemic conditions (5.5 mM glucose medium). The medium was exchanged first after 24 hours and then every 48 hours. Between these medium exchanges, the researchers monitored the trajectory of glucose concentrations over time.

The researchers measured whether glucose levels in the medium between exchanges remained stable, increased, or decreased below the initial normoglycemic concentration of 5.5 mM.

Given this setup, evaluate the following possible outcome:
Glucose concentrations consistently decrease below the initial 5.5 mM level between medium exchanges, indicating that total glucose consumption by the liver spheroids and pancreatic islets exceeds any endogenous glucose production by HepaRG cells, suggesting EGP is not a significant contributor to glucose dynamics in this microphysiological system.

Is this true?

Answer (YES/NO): YES